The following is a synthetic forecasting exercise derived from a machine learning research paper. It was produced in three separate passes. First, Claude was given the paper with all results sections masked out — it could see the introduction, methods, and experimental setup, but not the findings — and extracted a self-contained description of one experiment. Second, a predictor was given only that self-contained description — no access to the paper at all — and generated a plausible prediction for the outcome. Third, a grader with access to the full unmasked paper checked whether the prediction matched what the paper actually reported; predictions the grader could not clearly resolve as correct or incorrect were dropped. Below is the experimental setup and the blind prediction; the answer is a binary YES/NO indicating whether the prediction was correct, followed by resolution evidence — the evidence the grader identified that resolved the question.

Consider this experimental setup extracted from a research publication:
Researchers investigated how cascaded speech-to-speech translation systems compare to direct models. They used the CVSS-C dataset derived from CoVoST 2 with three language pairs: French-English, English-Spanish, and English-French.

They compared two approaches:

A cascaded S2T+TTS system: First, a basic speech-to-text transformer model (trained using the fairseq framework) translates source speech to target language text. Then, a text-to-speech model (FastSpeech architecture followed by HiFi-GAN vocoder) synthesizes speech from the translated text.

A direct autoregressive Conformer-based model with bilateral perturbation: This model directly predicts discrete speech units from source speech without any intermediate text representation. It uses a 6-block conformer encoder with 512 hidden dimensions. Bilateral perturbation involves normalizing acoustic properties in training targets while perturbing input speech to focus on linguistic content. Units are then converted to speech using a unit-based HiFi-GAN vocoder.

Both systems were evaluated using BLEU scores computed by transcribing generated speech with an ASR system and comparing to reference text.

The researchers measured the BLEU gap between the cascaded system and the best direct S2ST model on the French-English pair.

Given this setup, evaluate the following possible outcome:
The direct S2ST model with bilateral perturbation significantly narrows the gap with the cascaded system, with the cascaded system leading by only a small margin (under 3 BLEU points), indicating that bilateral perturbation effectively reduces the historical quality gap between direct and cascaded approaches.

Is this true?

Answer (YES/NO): NO